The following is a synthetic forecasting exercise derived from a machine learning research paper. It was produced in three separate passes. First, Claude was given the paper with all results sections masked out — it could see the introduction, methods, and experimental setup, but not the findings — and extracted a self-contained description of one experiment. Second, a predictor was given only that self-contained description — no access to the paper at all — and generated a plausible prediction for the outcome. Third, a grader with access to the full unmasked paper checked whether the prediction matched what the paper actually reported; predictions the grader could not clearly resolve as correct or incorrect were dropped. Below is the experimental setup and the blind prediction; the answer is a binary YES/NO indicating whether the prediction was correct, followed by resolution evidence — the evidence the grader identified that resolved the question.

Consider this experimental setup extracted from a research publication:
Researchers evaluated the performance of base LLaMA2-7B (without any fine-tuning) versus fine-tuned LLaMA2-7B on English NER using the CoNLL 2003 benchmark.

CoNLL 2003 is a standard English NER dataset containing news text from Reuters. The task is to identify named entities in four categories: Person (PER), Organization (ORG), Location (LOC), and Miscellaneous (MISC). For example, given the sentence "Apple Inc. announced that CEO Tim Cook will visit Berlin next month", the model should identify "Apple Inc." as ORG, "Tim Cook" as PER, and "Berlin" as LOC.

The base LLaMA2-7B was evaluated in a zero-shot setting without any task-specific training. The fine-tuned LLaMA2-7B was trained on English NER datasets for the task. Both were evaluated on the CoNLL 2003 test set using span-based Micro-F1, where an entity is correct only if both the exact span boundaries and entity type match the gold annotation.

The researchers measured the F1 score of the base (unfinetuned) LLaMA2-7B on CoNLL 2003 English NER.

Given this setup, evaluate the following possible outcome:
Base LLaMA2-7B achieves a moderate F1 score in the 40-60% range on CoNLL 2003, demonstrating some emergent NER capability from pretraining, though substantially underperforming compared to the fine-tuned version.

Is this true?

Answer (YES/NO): NO